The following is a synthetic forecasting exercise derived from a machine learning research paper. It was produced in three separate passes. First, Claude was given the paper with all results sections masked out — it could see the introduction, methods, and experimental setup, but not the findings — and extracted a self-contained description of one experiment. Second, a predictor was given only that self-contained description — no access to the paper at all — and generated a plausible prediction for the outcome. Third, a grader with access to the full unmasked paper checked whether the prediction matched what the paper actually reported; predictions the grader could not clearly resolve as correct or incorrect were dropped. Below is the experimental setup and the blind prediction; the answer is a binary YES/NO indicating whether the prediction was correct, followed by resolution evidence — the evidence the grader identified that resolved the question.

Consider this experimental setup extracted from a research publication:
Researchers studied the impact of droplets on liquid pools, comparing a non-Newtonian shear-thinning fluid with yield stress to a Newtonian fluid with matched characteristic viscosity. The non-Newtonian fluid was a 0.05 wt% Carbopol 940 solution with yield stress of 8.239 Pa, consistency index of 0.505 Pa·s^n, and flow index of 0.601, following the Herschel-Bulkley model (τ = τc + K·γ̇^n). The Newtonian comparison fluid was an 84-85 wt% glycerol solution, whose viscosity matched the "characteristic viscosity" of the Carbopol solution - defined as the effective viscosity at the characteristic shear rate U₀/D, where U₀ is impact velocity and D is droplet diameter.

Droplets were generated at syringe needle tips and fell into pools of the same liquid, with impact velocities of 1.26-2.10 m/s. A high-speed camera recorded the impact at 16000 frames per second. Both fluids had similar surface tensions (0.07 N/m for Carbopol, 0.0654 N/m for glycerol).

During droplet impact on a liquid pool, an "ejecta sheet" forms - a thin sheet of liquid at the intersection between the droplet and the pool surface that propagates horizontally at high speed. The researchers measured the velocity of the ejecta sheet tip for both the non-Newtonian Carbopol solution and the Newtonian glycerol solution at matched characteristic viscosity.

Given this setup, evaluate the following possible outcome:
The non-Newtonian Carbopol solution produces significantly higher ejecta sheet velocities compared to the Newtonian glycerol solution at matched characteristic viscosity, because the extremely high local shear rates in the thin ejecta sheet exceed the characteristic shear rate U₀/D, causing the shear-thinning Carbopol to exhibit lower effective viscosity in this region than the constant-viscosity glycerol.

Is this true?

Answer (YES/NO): YES